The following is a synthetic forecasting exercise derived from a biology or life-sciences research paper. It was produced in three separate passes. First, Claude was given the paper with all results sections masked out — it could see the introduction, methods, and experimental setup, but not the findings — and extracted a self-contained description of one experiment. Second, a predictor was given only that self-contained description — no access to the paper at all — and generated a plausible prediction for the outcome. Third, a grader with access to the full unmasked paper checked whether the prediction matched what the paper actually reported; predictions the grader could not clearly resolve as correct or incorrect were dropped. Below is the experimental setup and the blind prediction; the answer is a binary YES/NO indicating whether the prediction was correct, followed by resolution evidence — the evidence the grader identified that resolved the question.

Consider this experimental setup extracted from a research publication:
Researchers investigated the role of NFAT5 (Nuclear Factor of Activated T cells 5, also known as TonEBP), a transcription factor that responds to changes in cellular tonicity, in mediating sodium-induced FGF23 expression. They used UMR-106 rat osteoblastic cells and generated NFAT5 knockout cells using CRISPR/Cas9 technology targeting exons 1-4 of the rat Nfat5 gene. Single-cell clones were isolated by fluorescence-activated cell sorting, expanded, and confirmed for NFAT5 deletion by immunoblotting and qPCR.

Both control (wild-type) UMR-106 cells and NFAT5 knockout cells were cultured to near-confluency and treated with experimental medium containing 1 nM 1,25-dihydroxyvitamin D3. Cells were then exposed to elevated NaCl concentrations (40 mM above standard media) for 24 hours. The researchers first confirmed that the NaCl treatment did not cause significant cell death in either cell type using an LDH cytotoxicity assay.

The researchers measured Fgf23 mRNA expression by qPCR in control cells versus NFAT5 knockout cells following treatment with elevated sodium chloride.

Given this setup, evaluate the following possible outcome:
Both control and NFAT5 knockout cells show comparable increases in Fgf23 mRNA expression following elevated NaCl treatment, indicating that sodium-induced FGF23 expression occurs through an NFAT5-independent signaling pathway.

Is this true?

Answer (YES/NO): NO